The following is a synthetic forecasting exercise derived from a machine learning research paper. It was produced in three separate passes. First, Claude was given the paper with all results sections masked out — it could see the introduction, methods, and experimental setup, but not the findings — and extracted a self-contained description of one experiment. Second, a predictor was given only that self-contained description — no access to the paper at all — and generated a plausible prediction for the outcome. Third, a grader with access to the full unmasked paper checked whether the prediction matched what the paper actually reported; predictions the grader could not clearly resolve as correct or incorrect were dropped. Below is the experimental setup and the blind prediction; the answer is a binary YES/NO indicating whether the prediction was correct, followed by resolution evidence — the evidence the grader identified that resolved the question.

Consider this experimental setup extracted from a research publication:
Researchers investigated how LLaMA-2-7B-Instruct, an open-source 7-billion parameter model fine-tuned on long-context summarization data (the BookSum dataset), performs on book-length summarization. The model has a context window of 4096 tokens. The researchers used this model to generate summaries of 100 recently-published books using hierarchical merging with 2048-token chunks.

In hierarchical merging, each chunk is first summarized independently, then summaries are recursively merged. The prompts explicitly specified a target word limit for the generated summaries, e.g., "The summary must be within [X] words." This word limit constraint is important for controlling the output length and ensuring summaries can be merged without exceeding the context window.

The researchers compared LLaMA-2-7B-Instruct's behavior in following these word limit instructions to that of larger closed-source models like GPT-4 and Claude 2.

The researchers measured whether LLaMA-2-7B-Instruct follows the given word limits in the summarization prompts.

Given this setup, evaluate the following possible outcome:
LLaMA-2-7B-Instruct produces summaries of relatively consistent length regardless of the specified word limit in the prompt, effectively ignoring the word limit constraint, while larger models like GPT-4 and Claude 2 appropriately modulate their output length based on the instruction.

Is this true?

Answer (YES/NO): NO